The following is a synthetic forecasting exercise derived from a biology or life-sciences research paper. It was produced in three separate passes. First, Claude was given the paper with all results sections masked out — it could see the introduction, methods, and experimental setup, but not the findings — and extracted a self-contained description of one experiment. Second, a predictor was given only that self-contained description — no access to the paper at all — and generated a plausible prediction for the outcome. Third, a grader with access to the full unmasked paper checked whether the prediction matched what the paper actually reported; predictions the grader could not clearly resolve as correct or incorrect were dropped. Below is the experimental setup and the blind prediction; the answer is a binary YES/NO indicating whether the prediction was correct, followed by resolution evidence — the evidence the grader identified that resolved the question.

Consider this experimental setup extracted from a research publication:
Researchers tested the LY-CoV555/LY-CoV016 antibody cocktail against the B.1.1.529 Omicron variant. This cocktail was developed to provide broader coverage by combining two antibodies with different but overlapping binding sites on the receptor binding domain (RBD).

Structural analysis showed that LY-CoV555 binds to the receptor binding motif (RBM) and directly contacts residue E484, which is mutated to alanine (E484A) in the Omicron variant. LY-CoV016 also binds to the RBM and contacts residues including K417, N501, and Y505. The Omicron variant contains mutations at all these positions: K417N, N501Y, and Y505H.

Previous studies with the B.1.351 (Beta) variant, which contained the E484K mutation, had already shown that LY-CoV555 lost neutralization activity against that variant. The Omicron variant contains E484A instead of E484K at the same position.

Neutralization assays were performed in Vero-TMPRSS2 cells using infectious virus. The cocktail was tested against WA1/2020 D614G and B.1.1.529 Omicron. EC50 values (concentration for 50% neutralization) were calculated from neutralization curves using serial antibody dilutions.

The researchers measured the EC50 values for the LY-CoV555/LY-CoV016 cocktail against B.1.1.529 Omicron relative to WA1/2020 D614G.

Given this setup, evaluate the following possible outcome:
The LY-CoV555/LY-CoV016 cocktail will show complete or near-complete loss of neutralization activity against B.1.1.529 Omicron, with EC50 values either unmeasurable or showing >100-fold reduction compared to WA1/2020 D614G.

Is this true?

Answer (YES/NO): YES